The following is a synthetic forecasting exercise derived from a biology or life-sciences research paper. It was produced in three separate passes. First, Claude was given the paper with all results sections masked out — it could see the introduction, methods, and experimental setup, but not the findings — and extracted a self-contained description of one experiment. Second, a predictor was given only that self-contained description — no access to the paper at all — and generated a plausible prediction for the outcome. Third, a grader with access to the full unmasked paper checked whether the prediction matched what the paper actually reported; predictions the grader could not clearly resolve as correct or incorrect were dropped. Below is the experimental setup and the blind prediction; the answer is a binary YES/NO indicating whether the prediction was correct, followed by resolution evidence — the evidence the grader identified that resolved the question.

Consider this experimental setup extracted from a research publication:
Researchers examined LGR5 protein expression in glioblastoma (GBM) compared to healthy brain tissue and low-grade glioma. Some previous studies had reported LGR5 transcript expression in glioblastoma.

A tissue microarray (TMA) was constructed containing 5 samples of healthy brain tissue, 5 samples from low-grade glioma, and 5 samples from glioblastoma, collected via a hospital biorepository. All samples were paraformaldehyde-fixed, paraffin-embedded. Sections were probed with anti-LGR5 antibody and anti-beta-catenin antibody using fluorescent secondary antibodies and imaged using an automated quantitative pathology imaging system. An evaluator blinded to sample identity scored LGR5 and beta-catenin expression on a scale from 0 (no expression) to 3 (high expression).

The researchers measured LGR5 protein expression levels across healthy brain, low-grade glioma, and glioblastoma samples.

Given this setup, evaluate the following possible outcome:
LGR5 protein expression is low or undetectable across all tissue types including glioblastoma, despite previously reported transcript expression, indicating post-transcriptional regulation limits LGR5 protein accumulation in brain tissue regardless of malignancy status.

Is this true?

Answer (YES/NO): YES